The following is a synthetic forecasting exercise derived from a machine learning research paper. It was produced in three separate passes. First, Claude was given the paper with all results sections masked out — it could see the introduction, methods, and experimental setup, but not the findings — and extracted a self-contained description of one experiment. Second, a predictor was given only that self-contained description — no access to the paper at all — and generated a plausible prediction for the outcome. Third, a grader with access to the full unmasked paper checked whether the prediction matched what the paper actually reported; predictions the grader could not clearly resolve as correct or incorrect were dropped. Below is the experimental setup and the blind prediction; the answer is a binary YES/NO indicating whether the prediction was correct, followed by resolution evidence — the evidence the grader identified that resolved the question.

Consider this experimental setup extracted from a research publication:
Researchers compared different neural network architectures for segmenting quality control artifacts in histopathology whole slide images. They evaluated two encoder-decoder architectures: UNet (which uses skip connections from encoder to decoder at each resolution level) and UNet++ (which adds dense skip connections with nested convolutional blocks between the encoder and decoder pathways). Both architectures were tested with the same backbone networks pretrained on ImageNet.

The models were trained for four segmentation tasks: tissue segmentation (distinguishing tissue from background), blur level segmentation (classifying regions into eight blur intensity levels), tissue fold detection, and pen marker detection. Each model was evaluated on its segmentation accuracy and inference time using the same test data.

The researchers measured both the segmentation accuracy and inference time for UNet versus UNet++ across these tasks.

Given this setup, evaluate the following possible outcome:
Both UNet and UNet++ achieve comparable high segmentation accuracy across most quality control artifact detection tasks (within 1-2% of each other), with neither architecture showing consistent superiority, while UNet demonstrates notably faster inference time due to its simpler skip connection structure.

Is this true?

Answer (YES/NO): NO